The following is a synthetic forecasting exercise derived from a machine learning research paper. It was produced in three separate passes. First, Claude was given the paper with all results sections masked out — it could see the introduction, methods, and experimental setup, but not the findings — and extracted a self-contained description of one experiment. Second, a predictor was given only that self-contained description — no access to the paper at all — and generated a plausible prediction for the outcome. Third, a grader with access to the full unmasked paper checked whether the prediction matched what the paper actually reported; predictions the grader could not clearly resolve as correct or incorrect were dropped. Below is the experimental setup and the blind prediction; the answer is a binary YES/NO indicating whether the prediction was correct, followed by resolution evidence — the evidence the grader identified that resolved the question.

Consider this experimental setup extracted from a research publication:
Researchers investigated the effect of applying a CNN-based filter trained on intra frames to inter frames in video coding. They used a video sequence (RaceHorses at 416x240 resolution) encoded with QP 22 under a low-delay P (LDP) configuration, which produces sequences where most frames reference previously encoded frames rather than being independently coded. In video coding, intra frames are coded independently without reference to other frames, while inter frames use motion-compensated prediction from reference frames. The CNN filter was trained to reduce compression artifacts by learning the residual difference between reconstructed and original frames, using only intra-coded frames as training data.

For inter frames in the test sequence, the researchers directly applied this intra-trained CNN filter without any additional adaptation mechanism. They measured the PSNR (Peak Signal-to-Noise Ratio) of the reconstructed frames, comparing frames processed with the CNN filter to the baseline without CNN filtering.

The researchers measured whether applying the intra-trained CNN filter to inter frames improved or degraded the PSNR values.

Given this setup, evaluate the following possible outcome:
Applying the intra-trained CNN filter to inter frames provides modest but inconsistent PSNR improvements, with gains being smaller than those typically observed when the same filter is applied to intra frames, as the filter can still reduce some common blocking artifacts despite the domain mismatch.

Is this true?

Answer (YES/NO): NO